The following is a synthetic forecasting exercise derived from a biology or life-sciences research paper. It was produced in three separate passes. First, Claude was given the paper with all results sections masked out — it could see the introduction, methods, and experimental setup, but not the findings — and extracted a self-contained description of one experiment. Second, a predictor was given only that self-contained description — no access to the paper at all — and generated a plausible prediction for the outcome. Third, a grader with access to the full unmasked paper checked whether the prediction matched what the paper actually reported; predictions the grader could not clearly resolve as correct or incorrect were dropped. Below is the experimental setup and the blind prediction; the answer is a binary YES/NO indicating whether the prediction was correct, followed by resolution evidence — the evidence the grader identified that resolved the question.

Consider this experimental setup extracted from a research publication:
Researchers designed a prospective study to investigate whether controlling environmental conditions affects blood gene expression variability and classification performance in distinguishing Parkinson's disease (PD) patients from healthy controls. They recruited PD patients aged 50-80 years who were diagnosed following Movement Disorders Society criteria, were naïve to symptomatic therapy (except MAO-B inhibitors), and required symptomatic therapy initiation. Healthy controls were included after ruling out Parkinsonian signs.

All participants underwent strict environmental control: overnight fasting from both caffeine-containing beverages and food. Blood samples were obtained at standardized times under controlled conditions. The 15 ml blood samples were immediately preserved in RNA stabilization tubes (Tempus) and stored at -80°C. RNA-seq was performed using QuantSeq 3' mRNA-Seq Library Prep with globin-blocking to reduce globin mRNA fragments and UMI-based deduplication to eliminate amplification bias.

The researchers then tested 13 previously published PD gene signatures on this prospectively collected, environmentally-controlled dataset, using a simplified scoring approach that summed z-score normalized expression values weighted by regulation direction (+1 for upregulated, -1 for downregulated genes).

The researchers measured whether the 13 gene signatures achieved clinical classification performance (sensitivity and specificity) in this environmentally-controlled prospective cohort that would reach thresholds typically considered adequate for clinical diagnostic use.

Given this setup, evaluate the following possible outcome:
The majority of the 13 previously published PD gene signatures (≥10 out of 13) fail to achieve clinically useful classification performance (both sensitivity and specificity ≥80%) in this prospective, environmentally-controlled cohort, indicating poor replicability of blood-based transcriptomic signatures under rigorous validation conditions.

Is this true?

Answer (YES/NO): YES